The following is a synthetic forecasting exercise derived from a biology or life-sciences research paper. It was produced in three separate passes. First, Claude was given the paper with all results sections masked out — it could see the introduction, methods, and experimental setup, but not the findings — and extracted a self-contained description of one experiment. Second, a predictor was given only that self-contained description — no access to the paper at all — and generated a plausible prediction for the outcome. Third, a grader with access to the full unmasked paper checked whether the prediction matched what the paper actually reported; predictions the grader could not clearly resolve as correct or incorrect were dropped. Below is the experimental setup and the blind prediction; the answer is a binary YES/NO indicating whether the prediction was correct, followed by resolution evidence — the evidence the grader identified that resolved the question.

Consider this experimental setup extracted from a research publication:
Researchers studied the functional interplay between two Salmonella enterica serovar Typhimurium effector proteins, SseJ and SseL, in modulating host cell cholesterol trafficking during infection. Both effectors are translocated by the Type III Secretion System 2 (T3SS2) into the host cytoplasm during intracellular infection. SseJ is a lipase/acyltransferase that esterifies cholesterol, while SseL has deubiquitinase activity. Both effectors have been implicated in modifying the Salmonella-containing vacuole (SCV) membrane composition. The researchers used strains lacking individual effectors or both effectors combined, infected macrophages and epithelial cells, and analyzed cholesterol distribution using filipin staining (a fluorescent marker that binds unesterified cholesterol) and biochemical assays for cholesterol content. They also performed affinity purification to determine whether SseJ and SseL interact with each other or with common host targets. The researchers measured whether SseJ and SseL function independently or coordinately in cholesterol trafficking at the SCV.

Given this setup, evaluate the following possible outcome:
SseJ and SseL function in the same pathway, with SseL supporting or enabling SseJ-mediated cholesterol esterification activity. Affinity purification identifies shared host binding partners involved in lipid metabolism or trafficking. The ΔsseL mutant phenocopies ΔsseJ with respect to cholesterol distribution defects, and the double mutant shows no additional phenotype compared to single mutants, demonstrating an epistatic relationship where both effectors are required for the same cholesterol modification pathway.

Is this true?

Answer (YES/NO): NO